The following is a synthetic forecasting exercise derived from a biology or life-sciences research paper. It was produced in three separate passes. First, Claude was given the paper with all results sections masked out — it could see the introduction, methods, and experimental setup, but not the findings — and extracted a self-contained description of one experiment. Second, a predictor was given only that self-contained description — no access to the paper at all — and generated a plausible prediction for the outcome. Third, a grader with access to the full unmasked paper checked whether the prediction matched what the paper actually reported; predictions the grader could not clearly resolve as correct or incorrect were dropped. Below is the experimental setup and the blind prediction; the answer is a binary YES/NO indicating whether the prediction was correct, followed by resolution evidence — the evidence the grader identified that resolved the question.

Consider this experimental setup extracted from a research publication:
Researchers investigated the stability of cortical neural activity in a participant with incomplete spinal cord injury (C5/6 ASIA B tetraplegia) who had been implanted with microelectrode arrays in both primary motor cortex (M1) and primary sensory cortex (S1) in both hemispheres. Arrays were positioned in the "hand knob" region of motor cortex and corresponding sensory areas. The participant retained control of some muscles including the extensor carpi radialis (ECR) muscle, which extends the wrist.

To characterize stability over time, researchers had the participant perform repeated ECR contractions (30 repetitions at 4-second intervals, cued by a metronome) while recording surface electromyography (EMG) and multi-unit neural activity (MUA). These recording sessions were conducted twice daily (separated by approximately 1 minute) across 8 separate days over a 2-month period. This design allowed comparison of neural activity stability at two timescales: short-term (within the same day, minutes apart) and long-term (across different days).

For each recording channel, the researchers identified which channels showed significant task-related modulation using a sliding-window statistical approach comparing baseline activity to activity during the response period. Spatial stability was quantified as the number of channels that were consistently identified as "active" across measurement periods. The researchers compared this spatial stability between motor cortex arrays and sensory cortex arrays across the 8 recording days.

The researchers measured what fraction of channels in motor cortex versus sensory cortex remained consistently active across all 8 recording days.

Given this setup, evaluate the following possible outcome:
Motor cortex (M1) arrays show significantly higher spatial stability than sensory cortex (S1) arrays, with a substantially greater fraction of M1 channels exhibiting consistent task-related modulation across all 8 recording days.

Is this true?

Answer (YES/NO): NO